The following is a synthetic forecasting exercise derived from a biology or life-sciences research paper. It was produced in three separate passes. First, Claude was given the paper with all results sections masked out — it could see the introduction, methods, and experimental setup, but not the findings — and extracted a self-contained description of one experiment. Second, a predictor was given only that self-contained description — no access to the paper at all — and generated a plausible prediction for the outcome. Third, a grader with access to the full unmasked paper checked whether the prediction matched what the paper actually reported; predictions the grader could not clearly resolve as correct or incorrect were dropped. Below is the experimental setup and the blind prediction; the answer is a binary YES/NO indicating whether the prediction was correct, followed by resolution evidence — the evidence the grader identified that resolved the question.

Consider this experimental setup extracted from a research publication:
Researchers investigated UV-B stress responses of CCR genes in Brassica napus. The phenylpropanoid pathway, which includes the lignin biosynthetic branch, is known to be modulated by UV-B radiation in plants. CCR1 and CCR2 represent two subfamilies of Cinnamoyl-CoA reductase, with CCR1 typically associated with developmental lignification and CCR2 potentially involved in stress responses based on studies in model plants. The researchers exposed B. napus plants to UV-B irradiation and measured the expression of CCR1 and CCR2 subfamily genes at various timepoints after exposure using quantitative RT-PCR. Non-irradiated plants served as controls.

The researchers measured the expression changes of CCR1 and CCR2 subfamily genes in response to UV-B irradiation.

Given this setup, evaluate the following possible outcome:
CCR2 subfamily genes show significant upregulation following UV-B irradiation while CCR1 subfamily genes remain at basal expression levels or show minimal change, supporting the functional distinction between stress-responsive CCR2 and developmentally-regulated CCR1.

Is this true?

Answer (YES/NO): YES